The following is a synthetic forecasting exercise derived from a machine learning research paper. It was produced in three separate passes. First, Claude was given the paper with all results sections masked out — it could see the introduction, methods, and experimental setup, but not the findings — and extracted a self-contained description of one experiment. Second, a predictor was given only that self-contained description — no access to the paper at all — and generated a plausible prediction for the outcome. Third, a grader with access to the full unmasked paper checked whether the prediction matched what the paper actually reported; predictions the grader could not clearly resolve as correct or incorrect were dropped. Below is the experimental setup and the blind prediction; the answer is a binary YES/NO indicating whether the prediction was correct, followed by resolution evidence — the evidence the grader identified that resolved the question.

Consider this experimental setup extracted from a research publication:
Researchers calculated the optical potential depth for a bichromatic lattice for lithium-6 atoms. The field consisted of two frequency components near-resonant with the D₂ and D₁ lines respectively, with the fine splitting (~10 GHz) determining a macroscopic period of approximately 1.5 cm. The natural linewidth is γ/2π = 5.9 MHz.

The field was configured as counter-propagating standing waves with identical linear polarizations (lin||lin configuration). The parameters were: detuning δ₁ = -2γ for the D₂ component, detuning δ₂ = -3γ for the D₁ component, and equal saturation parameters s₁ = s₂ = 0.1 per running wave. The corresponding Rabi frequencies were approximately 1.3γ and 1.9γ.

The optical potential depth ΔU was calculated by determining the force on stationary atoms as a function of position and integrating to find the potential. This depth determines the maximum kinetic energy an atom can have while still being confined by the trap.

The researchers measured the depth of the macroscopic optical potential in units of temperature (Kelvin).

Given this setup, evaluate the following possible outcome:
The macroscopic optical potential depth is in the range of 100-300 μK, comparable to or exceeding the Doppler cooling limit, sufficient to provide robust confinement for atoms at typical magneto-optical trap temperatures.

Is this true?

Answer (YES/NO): NO